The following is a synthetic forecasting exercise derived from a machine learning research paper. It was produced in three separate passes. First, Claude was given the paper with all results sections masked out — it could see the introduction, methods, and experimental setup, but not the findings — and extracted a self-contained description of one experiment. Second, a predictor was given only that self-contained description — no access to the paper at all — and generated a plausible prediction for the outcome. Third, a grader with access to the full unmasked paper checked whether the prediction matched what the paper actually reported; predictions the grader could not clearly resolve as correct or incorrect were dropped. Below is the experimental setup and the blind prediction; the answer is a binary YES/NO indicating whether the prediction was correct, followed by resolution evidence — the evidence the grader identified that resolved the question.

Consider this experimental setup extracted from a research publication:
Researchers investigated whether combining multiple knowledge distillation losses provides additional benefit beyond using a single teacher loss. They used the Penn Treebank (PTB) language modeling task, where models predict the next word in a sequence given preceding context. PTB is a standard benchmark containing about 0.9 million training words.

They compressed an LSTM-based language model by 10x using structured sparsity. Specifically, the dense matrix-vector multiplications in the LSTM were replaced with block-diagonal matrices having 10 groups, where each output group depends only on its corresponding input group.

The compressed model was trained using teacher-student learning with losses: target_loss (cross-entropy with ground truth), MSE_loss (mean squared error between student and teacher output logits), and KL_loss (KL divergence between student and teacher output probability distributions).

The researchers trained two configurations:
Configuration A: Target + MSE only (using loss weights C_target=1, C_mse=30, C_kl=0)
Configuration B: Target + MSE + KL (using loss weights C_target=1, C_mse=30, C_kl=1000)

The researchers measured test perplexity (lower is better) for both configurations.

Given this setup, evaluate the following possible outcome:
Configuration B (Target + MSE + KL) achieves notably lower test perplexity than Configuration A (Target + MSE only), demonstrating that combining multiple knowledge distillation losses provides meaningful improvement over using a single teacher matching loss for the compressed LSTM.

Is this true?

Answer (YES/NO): YES